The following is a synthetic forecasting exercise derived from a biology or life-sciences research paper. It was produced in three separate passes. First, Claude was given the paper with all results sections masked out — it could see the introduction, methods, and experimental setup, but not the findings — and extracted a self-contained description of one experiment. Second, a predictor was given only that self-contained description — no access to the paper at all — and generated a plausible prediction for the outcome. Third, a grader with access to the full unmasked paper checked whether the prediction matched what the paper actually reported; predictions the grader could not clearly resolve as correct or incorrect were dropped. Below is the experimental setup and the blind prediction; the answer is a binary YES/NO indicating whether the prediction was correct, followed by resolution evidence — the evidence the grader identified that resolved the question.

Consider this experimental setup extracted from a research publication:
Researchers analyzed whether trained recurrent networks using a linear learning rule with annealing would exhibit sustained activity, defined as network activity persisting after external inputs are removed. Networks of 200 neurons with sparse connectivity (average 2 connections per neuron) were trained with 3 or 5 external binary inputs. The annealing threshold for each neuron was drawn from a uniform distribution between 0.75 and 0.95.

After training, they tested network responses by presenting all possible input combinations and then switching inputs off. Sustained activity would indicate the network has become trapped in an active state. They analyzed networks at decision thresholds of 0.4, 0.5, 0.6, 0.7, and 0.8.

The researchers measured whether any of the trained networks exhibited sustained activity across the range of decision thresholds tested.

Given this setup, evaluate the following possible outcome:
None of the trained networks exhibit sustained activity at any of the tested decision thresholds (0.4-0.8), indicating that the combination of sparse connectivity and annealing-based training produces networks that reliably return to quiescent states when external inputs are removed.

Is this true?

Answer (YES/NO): YES